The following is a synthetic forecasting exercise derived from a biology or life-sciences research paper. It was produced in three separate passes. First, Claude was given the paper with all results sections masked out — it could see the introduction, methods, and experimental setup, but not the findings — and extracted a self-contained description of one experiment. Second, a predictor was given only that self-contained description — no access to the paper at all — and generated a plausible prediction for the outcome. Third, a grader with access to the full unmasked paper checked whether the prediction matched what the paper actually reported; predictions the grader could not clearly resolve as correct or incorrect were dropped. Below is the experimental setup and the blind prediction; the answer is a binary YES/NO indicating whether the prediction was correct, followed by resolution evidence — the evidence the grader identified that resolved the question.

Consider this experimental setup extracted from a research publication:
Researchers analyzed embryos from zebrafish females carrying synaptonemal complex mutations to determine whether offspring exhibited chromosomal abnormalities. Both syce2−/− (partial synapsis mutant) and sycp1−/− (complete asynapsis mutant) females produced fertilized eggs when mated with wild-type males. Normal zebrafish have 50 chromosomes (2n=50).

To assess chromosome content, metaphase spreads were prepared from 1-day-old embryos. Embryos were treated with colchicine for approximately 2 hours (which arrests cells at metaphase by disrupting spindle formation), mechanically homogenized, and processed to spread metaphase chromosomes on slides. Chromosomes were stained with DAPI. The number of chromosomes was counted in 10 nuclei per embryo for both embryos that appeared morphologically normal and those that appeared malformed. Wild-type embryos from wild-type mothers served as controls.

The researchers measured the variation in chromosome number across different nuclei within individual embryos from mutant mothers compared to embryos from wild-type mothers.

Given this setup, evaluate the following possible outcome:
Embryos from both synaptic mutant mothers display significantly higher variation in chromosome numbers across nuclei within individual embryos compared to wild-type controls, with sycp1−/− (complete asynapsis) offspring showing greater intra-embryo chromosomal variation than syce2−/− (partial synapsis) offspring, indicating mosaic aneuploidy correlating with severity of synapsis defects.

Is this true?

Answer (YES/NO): NO